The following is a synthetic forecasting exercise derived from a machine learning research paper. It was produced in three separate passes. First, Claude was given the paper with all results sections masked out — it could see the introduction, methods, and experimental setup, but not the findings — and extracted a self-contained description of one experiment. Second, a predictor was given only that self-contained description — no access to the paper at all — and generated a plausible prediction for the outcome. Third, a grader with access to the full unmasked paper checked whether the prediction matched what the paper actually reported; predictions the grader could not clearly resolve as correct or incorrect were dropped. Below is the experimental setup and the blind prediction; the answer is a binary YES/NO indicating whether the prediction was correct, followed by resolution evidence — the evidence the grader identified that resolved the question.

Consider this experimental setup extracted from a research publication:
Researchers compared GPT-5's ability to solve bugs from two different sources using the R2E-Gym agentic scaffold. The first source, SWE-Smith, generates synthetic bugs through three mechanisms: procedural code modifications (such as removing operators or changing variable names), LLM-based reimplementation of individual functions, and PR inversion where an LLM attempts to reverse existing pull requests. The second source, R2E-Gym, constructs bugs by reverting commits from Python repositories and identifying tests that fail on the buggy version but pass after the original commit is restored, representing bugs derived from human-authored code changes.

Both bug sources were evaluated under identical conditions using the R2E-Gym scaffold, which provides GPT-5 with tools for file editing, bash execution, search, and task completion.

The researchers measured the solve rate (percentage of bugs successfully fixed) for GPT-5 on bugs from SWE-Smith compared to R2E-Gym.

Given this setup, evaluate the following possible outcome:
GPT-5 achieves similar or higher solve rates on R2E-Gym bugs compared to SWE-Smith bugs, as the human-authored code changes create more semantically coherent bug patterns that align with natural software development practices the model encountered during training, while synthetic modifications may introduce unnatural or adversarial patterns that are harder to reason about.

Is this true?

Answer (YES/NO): NO